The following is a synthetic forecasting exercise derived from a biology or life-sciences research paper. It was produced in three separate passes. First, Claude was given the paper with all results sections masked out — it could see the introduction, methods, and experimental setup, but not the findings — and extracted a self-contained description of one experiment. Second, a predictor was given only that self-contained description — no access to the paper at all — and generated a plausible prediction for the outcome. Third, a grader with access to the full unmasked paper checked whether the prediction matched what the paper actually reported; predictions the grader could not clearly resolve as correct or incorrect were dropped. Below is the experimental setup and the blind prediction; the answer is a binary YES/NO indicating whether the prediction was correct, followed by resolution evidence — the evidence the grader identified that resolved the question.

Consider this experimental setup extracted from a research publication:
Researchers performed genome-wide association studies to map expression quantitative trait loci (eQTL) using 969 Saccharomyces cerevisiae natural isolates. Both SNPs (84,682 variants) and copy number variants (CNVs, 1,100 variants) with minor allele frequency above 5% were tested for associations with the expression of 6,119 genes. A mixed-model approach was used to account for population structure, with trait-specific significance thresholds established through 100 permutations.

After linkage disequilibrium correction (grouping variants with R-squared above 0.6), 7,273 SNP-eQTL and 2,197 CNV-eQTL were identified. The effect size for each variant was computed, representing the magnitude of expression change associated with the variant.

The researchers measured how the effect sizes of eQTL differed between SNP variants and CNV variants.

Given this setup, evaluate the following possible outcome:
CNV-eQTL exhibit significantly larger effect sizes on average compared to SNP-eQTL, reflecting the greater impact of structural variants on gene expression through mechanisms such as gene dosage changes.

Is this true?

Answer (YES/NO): NO